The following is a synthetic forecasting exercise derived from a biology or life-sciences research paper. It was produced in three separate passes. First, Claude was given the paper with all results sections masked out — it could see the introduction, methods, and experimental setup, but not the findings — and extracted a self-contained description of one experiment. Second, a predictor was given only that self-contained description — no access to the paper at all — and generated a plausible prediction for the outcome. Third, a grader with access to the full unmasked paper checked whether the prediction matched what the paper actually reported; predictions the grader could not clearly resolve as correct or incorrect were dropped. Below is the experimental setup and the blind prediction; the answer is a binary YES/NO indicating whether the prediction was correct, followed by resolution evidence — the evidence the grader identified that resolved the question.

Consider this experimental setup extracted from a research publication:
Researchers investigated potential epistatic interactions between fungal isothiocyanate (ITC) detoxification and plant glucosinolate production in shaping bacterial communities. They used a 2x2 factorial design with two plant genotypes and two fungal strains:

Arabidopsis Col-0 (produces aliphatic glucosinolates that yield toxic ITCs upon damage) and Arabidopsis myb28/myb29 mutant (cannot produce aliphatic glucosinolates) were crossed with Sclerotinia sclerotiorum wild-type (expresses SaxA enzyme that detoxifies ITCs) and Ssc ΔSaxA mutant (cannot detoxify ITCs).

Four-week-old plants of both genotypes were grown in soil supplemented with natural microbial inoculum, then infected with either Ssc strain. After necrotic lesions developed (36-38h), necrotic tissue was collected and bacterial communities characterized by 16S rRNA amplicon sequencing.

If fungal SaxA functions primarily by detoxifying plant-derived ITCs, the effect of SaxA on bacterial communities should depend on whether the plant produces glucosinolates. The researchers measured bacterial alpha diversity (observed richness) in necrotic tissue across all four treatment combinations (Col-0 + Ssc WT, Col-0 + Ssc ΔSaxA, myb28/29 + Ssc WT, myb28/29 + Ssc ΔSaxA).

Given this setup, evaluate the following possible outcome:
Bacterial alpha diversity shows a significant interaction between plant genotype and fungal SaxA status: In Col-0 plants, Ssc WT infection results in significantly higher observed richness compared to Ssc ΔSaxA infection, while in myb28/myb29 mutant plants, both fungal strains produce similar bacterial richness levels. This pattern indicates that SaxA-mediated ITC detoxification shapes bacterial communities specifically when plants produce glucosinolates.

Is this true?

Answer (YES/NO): NO